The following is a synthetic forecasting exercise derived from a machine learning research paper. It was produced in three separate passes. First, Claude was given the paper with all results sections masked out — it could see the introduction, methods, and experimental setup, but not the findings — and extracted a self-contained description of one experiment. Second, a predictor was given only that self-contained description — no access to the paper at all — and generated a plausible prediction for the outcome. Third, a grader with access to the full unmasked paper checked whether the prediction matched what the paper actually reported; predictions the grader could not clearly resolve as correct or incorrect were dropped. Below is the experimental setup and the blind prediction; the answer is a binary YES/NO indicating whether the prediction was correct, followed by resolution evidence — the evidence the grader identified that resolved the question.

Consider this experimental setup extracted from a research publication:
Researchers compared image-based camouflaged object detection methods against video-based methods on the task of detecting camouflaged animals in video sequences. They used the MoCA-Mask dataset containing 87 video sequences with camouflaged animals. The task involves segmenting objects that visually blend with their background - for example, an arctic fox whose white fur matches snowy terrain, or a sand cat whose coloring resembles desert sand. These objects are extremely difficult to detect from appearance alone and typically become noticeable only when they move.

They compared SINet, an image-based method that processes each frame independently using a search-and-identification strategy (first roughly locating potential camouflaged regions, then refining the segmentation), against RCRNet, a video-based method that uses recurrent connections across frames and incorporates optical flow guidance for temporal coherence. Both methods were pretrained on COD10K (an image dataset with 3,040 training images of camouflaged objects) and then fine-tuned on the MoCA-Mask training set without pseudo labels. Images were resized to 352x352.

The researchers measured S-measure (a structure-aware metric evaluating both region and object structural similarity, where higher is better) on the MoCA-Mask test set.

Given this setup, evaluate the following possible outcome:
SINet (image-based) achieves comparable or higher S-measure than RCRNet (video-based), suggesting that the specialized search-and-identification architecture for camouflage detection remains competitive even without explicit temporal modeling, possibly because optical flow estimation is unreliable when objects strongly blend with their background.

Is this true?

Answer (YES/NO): YES